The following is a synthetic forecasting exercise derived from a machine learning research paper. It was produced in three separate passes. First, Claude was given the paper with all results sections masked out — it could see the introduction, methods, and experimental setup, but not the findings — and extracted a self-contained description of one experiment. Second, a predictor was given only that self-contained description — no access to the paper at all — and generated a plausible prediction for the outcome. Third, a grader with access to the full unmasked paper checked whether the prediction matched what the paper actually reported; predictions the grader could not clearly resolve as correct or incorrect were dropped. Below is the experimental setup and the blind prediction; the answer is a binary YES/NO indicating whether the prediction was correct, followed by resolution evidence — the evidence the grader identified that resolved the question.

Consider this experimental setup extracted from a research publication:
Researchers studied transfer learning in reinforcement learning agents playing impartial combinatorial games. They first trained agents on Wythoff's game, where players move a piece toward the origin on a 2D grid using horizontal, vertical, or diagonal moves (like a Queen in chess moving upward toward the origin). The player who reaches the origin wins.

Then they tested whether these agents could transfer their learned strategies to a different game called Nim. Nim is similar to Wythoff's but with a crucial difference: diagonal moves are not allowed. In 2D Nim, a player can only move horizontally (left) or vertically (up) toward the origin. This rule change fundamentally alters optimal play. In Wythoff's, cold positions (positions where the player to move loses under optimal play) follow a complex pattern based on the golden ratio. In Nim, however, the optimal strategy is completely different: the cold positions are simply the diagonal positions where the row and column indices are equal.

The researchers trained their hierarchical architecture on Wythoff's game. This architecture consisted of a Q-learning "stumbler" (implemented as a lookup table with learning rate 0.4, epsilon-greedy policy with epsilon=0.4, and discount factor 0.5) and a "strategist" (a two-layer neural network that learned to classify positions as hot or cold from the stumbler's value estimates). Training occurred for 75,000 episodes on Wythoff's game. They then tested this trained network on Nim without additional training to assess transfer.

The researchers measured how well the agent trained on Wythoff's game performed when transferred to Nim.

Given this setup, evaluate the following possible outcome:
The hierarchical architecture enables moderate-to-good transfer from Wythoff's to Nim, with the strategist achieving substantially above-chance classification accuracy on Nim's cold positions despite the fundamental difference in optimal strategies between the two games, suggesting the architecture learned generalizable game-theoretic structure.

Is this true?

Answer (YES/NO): NO